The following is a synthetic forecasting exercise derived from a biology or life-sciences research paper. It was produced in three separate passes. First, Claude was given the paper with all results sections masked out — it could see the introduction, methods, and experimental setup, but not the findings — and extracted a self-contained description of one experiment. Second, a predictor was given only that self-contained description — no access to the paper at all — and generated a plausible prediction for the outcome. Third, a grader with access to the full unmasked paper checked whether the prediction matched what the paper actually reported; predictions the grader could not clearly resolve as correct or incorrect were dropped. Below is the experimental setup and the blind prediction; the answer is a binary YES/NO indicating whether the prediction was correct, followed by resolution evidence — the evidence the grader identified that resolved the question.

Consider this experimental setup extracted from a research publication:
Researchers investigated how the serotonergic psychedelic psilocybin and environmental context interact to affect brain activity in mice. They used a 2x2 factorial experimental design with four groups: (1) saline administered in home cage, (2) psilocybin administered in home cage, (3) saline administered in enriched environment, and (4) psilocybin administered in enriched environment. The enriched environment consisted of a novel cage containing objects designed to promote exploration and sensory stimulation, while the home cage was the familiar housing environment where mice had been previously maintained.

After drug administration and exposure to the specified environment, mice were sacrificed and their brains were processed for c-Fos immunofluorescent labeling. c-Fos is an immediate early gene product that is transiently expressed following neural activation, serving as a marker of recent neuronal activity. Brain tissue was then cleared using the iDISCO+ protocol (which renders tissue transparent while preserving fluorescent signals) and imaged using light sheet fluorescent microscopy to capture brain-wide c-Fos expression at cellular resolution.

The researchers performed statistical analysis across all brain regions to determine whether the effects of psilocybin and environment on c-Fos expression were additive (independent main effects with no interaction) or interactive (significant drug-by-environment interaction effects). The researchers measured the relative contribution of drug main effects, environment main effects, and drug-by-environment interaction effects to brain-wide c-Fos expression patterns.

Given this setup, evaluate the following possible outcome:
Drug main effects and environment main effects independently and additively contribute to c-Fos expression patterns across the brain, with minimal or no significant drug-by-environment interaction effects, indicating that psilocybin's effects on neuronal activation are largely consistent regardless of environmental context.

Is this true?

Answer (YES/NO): YES